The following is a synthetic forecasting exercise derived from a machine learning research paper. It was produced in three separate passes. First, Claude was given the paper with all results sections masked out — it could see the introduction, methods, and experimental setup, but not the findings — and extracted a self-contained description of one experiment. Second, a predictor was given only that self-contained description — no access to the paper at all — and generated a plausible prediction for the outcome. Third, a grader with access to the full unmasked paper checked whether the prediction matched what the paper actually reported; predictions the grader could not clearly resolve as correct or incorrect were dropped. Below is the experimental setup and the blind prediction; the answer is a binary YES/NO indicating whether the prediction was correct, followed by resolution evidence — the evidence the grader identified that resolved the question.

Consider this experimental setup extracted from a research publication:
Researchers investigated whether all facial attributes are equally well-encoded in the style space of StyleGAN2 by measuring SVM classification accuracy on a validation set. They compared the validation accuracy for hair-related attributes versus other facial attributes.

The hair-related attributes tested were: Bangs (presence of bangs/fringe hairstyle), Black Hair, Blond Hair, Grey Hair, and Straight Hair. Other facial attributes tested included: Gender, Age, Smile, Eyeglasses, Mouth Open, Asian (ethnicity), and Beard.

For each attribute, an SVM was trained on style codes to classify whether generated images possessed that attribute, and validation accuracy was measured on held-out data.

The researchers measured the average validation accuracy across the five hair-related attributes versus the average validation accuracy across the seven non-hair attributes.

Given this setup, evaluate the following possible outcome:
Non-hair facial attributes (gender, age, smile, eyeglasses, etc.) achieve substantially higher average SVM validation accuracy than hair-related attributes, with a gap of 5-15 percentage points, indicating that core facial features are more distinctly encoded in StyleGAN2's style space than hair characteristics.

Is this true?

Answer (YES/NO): YES